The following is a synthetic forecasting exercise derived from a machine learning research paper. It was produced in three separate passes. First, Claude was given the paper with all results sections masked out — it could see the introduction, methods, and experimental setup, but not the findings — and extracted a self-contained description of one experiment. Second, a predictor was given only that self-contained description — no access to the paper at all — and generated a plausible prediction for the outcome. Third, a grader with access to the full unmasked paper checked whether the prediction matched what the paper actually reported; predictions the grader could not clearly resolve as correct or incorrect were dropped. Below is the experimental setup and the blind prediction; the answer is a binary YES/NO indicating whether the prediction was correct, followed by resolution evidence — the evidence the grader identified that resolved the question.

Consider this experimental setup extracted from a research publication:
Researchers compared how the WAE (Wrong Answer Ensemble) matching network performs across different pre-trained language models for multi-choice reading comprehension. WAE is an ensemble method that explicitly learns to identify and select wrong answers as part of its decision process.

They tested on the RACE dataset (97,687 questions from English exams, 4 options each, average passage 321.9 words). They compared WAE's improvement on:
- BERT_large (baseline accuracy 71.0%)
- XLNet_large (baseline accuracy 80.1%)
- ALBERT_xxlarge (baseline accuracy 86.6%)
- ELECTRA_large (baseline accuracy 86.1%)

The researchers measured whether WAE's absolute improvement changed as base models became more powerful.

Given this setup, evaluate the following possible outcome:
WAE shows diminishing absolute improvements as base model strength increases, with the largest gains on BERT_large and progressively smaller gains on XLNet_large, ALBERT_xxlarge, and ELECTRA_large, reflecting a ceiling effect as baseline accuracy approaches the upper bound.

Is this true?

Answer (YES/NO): YES